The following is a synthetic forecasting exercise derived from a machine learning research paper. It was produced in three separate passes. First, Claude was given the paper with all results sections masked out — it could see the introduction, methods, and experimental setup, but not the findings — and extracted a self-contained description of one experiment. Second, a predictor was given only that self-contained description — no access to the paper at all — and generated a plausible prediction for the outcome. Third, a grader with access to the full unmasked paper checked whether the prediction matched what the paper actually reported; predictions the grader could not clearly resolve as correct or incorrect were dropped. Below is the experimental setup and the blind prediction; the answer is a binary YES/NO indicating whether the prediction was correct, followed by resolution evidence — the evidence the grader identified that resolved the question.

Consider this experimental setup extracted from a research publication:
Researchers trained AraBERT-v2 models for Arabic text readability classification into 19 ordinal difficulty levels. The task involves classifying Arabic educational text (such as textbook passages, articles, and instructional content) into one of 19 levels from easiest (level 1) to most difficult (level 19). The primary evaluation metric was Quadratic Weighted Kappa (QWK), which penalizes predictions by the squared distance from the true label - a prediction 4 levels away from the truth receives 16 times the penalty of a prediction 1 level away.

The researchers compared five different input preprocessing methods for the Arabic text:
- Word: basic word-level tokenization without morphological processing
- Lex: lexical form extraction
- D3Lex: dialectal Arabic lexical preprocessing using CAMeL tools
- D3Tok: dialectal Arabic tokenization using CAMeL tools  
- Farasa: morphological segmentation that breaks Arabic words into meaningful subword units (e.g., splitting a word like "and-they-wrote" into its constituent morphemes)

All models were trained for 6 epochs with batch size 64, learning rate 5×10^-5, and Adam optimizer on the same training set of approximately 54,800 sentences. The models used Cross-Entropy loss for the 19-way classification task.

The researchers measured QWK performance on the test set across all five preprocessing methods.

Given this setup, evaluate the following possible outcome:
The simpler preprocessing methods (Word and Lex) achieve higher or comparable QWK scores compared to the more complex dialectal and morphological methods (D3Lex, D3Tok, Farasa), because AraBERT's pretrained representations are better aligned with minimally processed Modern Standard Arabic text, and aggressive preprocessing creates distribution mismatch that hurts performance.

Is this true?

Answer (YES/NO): NO